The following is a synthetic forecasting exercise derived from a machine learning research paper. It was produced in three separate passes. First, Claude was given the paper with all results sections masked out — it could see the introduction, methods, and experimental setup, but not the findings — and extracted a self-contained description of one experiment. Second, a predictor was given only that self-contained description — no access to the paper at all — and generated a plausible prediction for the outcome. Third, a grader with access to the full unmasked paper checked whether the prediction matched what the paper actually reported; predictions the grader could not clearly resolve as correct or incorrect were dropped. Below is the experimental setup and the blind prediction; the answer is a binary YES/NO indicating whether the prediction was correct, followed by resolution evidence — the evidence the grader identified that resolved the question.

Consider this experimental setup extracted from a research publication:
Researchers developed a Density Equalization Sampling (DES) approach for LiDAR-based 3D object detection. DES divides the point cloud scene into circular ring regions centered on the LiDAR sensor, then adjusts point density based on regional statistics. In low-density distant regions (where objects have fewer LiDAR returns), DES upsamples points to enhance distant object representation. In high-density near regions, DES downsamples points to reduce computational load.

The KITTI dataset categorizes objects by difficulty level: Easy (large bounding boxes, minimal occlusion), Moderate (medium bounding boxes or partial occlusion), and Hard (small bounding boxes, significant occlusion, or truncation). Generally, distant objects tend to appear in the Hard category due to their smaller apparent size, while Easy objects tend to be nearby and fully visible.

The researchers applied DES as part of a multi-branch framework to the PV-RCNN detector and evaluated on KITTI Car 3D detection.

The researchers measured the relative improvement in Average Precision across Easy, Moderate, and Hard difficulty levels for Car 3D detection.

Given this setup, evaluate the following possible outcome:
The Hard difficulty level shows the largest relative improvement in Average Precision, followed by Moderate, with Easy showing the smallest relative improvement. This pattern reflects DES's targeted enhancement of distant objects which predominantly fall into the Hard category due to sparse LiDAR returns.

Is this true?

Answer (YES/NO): NO